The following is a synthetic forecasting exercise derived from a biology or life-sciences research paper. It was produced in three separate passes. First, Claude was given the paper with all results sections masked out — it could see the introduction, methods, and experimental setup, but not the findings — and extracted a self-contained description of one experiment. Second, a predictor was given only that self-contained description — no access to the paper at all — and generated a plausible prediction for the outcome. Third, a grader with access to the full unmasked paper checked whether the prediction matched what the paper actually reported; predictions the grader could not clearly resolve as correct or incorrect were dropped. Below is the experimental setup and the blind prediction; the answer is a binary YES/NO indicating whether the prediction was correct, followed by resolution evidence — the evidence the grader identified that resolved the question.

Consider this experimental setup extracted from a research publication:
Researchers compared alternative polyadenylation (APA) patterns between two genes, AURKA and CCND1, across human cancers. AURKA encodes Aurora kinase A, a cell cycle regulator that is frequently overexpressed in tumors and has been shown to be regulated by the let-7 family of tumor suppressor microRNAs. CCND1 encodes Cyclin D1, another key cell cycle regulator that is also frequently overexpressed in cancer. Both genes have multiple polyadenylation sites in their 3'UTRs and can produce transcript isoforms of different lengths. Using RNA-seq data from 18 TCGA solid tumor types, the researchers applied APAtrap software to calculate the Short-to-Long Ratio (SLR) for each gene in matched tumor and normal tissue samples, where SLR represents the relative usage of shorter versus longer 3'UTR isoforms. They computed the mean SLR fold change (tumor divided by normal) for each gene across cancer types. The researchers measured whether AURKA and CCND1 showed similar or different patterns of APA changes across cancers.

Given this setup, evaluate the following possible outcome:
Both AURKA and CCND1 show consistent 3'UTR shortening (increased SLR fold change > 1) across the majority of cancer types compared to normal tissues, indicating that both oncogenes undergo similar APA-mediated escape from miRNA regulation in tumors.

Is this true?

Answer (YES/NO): YES